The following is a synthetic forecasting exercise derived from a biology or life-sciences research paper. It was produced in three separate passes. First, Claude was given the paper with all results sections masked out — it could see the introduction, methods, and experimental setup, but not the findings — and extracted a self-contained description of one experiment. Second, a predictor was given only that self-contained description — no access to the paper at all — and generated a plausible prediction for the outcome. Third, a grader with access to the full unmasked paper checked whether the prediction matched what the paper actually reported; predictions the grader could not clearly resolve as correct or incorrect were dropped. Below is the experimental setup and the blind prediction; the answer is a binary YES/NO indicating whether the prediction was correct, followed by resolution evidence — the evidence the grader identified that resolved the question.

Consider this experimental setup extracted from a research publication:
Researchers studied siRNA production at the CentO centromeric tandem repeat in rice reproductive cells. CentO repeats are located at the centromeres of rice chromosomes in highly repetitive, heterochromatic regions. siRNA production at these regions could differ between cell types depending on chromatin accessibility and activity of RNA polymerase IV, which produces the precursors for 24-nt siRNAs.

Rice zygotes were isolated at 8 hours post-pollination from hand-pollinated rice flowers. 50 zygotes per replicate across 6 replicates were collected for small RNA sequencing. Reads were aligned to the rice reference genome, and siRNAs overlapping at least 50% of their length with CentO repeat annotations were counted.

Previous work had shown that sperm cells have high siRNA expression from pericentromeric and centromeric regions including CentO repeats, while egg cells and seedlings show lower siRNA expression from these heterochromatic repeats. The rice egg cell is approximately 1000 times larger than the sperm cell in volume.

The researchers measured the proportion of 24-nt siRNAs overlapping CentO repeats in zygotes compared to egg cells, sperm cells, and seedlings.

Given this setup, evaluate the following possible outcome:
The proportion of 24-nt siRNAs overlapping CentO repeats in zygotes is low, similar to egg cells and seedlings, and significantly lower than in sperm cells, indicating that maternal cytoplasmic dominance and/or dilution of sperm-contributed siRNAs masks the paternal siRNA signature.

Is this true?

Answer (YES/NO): YES